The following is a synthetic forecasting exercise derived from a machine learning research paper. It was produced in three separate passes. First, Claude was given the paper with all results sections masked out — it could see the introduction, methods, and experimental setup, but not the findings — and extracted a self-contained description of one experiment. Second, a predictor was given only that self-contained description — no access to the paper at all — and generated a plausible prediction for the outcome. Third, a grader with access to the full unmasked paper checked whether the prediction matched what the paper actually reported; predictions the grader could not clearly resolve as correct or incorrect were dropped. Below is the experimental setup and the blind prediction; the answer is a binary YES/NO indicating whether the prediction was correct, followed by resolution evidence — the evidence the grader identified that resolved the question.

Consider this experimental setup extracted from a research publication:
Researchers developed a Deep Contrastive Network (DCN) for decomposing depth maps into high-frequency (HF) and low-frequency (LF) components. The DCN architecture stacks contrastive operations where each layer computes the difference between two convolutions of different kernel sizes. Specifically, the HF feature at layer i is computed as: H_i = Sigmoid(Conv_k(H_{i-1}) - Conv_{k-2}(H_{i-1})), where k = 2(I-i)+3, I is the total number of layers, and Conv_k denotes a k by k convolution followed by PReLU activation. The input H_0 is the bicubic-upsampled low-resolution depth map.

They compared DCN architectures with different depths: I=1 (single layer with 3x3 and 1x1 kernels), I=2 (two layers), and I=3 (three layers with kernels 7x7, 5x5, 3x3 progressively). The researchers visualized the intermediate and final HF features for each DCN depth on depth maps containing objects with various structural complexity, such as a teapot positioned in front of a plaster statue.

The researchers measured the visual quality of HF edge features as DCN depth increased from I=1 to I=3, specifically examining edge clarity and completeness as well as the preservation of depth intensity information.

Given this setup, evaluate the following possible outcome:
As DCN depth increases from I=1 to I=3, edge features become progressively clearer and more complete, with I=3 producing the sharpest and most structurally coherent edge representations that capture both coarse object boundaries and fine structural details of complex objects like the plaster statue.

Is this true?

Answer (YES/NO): YES